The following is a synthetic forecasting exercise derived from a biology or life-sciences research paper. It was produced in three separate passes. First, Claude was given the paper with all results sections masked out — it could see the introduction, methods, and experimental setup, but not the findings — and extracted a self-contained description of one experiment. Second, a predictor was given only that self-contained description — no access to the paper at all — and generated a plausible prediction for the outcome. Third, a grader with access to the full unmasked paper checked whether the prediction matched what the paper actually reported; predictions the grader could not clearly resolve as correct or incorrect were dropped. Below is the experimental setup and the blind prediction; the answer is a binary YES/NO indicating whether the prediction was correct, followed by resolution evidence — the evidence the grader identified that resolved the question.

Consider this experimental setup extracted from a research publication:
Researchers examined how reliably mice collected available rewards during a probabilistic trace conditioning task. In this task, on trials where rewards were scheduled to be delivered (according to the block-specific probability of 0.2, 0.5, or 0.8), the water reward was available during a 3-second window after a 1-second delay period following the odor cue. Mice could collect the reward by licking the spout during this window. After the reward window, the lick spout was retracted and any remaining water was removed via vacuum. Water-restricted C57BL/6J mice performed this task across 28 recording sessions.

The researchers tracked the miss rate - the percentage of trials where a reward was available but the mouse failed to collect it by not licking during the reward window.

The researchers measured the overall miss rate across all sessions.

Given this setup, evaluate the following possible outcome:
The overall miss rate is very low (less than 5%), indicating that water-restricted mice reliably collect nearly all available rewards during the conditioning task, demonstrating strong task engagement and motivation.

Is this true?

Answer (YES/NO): YES